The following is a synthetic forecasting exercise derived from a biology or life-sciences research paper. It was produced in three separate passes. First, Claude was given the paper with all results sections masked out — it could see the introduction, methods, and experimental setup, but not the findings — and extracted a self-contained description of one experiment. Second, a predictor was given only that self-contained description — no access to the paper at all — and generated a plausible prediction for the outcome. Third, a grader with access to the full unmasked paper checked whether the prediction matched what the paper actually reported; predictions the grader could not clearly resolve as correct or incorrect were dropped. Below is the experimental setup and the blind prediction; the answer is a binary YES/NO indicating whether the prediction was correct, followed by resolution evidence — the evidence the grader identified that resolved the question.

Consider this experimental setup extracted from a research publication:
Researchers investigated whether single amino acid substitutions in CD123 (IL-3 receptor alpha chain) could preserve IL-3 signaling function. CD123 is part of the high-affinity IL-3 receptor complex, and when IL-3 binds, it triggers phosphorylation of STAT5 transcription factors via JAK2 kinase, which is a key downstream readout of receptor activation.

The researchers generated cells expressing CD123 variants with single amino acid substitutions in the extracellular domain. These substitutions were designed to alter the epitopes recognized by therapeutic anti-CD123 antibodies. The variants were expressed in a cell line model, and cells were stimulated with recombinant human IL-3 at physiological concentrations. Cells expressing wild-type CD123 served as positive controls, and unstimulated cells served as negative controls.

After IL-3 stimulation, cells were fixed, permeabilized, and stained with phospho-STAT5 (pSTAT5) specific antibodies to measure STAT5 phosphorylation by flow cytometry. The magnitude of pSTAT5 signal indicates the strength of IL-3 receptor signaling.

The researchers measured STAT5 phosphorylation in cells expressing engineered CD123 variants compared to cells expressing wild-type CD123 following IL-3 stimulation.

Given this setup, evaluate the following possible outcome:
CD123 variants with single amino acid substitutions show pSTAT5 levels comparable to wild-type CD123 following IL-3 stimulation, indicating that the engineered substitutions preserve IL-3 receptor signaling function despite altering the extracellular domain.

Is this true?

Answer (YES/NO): YES